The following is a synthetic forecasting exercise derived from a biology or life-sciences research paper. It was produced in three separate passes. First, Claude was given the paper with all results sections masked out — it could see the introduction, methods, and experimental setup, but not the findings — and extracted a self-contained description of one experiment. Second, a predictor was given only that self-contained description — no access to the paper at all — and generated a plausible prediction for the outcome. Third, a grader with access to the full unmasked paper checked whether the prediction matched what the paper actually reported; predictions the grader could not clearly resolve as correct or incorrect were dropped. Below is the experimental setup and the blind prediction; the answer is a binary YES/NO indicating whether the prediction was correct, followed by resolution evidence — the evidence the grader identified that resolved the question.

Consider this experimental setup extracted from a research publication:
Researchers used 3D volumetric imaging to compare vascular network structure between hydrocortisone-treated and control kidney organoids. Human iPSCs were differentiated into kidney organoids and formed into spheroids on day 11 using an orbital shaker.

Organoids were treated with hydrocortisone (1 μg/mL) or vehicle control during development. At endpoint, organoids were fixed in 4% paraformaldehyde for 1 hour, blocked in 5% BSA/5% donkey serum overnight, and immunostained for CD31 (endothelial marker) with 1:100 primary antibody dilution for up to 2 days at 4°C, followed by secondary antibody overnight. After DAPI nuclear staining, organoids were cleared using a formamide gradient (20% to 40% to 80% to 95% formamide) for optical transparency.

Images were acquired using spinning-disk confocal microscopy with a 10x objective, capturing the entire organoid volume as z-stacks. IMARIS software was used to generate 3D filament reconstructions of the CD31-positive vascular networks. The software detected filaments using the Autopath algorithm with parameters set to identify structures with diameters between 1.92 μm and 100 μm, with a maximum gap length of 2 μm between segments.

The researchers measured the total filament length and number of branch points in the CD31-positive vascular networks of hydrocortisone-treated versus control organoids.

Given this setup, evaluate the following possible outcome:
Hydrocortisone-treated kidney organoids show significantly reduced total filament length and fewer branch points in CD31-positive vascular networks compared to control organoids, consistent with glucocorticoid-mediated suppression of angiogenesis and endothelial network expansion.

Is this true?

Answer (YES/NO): NO